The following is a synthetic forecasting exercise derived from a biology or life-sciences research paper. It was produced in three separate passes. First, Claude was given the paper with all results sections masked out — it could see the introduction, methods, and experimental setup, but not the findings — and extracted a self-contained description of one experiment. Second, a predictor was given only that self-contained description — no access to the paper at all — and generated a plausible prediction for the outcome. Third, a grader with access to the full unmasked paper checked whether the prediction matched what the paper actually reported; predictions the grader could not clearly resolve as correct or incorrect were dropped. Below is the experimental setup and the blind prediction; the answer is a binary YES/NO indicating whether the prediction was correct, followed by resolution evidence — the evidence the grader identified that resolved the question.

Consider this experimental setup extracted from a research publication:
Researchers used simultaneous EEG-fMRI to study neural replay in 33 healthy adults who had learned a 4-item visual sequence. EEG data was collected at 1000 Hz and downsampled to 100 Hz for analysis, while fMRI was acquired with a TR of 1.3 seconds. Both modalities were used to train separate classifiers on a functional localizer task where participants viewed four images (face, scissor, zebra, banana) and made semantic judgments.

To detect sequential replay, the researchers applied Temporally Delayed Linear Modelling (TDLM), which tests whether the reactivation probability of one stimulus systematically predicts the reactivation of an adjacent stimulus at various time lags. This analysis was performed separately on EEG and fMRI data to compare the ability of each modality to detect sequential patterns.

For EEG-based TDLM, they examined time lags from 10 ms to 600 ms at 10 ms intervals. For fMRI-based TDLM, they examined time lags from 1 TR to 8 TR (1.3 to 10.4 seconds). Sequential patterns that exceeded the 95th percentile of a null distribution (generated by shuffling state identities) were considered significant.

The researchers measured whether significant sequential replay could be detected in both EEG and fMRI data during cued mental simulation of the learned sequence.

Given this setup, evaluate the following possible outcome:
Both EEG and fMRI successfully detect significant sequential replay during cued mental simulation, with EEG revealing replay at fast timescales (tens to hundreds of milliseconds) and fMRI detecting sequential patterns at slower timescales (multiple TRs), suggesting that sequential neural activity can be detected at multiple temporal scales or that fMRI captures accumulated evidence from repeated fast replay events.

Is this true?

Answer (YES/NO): NO